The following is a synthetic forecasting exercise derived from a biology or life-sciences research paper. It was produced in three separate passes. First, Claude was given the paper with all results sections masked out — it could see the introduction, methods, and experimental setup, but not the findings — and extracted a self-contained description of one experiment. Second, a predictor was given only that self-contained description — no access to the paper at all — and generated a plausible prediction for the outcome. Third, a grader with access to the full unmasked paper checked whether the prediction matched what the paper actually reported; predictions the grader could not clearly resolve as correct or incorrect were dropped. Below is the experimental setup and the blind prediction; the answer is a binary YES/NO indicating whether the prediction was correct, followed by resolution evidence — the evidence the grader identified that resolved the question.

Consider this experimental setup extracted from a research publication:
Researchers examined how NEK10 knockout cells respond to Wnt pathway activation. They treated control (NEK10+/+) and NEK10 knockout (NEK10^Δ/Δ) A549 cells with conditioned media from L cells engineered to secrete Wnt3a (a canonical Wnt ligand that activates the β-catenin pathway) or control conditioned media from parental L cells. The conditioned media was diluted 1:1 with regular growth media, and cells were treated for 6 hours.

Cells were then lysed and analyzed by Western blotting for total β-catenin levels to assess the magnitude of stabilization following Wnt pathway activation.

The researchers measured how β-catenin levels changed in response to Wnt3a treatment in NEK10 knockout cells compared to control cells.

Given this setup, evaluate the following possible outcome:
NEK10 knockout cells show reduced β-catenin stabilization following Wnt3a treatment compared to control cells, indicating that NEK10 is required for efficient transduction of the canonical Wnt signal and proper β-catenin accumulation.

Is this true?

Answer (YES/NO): NO